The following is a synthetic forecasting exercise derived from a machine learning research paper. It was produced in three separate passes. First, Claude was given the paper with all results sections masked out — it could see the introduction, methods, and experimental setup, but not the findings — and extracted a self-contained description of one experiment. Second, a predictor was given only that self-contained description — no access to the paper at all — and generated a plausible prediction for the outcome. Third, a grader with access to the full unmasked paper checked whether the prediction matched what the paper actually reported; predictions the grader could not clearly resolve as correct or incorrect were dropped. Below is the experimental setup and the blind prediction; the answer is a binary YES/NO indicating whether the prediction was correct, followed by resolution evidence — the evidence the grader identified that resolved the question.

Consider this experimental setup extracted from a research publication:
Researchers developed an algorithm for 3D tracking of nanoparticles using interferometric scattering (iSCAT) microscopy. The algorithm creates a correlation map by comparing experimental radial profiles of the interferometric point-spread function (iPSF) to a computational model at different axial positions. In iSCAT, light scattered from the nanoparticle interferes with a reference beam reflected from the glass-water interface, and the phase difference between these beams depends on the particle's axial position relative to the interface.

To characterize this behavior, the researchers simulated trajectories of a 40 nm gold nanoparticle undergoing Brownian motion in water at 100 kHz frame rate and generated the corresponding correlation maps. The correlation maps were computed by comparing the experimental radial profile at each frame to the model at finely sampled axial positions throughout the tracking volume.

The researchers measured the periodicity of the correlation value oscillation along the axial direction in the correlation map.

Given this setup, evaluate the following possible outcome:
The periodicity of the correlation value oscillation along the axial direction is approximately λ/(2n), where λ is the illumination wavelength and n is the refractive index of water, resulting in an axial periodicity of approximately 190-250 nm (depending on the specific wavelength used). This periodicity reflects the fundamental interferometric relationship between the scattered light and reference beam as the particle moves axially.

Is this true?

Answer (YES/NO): YES